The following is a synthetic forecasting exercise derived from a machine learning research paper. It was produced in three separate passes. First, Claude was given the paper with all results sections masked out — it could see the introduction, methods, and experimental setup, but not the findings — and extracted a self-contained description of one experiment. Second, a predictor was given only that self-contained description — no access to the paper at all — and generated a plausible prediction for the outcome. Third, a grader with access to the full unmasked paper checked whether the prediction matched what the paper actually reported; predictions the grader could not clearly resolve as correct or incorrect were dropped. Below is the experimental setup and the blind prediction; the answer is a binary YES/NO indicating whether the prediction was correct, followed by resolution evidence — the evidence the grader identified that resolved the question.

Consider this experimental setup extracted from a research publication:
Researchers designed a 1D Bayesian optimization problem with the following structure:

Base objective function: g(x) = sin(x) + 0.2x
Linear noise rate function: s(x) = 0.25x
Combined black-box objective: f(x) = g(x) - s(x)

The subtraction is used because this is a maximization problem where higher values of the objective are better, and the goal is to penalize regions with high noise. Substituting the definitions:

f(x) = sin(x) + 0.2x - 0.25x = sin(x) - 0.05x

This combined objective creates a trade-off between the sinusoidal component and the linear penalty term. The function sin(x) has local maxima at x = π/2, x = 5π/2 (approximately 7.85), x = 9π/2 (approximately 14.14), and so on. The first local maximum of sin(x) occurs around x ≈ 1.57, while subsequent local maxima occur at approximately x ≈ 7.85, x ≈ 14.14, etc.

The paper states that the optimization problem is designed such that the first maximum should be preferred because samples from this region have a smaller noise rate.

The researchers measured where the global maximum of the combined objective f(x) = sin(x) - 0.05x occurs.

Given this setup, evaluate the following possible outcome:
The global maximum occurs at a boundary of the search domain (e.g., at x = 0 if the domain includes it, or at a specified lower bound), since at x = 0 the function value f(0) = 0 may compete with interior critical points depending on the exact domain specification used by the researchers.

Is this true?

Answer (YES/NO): NO